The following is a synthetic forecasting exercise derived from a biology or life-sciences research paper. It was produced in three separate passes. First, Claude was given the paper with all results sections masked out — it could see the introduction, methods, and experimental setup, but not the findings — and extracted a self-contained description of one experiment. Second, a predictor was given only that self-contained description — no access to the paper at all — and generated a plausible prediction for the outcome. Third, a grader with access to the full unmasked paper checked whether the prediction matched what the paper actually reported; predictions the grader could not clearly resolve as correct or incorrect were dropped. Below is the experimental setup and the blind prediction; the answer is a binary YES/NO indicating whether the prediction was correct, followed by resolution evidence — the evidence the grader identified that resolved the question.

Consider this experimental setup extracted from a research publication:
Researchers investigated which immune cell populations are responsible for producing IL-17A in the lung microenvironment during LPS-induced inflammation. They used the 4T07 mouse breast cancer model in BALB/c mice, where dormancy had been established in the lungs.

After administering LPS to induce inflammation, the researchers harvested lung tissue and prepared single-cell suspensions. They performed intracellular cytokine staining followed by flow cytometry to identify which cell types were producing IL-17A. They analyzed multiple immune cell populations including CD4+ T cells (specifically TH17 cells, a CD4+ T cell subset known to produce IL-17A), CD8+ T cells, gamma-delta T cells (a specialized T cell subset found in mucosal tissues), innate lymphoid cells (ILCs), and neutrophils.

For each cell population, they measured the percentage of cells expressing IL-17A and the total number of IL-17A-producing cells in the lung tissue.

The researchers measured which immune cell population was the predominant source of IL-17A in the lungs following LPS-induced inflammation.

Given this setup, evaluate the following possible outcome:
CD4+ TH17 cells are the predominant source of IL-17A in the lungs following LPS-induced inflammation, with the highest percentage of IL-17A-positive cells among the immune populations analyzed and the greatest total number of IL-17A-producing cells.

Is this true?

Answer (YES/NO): YES